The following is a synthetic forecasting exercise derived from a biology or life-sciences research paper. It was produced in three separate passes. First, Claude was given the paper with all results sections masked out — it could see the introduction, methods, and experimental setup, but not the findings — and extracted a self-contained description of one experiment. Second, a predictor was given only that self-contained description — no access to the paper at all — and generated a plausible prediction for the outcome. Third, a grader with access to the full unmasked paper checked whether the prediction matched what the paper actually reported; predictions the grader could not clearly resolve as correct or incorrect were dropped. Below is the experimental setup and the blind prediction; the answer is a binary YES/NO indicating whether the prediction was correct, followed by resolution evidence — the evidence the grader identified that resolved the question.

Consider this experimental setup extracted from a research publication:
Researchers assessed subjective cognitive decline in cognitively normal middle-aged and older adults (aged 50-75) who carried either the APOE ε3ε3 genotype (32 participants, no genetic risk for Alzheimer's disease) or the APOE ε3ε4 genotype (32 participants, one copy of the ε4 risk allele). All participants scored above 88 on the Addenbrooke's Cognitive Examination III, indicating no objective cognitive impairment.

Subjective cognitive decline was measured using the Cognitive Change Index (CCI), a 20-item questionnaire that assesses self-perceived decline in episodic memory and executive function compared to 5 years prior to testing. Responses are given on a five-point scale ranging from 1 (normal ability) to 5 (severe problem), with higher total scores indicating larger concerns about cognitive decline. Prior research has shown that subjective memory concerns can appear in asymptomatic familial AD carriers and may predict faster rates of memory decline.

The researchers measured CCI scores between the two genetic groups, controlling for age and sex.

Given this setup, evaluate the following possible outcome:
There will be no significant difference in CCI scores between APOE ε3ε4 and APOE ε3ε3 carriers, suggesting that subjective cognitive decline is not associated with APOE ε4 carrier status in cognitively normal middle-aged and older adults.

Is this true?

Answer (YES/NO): NO